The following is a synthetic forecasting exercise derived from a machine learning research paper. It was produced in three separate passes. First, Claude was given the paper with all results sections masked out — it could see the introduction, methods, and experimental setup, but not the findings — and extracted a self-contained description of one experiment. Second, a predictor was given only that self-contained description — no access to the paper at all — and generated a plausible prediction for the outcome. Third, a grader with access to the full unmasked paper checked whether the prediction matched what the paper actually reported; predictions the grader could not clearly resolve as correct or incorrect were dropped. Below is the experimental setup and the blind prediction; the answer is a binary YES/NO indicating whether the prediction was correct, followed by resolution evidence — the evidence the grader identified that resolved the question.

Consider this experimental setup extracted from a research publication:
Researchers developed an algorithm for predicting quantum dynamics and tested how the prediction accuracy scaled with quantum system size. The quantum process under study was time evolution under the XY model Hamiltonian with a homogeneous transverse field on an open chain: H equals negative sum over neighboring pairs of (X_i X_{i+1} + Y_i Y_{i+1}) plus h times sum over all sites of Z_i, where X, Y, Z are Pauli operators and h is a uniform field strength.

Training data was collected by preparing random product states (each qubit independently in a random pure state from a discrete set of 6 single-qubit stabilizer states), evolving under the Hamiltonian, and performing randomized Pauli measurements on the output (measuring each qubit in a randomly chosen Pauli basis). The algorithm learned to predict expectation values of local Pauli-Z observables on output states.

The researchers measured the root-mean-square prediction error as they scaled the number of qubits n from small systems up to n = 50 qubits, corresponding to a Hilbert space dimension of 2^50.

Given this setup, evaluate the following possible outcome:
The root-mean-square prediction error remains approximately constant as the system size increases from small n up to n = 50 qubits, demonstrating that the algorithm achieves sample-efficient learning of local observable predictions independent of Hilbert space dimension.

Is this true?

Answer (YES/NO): YES